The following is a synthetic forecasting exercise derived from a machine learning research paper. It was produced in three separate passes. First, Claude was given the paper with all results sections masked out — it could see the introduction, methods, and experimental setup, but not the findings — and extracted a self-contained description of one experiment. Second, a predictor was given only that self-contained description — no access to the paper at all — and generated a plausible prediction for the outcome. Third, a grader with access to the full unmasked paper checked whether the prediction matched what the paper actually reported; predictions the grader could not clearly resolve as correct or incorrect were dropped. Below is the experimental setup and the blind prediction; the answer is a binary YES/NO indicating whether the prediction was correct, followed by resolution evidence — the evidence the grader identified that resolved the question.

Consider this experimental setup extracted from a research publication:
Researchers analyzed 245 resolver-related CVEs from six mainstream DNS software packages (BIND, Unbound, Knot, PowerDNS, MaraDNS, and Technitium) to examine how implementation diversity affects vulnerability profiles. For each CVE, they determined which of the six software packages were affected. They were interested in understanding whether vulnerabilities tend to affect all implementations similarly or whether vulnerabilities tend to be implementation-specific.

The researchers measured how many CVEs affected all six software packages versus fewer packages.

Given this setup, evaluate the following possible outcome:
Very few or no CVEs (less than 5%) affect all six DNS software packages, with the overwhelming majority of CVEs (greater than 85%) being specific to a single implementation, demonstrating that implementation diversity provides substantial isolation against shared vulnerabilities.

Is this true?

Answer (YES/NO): NO